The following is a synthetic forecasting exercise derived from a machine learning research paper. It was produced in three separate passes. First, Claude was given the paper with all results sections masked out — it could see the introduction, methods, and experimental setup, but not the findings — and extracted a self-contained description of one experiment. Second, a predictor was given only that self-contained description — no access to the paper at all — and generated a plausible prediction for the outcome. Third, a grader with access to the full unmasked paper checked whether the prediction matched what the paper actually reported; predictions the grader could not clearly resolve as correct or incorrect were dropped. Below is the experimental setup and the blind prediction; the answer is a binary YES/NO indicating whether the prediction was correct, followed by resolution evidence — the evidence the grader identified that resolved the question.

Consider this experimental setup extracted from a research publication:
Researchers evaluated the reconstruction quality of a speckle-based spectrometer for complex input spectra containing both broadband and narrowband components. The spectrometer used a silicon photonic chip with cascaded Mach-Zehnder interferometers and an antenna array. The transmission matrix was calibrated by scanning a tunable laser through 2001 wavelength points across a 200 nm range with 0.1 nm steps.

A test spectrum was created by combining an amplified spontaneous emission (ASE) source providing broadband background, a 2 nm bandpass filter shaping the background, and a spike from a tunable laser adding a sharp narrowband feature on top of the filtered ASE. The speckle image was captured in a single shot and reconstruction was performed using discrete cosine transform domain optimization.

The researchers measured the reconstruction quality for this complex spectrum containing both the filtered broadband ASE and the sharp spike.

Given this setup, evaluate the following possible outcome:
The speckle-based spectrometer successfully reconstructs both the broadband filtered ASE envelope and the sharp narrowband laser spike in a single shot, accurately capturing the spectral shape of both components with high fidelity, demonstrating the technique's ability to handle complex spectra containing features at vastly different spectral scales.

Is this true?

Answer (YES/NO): NO